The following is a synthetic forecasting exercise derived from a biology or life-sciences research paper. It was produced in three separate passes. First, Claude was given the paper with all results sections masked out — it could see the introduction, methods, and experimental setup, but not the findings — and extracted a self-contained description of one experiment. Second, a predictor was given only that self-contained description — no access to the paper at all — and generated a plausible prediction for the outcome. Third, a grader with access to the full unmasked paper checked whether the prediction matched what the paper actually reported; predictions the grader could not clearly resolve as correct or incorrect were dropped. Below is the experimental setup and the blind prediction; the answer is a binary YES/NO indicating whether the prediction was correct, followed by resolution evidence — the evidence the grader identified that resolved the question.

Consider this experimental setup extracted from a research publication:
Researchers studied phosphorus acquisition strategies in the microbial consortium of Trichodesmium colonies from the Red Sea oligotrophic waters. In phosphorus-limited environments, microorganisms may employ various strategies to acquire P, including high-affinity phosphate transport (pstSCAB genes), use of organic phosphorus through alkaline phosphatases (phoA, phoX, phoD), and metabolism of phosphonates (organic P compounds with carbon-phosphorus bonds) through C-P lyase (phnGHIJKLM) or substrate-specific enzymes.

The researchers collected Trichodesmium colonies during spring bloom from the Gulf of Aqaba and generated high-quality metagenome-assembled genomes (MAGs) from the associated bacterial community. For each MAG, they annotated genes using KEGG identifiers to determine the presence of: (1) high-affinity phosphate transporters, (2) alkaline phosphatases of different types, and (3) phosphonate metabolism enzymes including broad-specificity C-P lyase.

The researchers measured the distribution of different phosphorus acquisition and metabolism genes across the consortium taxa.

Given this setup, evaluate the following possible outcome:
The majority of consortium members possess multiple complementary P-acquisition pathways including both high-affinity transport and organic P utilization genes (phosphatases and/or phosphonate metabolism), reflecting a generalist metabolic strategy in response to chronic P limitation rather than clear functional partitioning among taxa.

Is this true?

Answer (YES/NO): NO